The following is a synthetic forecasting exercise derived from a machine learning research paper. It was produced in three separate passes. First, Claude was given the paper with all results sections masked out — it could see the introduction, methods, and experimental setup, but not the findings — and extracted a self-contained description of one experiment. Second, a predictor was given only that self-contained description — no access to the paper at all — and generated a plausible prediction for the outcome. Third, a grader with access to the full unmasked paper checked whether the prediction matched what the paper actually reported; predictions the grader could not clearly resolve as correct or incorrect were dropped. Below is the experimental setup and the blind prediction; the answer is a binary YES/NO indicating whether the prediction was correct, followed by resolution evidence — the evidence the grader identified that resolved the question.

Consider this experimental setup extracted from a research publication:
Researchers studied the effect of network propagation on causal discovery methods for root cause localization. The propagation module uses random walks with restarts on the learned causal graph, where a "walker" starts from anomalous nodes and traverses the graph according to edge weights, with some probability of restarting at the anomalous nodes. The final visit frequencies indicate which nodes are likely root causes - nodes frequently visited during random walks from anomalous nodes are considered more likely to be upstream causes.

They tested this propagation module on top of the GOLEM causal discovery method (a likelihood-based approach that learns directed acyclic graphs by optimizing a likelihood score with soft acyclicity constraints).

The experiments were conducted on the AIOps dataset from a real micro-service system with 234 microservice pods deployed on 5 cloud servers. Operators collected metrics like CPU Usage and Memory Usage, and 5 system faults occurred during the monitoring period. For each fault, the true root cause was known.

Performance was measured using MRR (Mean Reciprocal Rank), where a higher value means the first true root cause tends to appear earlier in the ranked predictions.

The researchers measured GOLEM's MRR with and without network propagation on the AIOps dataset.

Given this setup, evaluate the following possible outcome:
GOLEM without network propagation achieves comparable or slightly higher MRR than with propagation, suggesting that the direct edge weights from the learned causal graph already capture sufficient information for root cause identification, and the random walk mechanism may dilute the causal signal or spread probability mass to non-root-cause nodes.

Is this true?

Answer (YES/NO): NO